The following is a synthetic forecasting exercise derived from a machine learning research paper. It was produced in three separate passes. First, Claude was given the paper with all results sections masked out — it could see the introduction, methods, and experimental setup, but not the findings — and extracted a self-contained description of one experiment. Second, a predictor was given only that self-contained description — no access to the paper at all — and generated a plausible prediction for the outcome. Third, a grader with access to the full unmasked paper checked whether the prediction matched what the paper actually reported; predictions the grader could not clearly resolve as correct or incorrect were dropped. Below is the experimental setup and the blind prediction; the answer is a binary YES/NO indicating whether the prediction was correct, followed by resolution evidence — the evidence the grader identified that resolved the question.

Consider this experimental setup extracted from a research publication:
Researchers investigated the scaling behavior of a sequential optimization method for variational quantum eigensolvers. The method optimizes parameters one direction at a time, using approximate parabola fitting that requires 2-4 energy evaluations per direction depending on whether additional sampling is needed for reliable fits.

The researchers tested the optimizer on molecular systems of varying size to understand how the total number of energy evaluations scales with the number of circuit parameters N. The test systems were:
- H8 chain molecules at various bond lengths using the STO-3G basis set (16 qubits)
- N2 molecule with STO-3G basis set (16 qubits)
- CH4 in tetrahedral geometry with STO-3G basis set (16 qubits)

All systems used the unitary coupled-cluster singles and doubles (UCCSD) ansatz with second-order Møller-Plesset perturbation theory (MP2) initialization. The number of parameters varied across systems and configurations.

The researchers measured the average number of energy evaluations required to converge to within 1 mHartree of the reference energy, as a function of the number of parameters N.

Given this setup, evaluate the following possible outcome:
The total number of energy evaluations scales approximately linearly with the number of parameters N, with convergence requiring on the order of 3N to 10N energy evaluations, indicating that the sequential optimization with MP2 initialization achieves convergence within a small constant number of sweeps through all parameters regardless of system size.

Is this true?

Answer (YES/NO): YES